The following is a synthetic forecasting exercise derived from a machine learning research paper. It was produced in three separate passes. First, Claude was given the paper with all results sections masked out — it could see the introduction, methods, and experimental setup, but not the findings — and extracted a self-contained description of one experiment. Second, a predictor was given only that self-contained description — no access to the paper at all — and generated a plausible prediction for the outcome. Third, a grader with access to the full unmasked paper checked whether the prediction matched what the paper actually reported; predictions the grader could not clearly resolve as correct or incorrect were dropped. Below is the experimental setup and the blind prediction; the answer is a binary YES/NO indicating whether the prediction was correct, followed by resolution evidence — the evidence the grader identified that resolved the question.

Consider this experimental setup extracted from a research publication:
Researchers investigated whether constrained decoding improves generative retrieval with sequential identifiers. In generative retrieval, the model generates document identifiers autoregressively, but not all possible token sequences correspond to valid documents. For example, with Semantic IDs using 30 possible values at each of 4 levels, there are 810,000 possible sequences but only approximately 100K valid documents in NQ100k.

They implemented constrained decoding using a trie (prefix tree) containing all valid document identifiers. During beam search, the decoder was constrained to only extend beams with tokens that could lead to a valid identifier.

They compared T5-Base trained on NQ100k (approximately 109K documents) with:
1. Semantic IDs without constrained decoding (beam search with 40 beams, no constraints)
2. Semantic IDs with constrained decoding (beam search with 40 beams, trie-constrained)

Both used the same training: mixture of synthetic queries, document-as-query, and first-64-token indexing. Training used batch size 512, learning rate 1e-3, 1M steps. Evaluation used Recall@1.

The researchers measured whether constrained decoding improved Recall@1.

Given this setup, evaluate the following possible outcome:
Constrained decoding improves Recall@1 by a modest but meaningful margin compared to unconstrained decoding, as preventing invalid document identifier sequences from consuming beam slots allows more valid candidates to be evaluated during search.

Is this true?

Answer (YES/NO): NO